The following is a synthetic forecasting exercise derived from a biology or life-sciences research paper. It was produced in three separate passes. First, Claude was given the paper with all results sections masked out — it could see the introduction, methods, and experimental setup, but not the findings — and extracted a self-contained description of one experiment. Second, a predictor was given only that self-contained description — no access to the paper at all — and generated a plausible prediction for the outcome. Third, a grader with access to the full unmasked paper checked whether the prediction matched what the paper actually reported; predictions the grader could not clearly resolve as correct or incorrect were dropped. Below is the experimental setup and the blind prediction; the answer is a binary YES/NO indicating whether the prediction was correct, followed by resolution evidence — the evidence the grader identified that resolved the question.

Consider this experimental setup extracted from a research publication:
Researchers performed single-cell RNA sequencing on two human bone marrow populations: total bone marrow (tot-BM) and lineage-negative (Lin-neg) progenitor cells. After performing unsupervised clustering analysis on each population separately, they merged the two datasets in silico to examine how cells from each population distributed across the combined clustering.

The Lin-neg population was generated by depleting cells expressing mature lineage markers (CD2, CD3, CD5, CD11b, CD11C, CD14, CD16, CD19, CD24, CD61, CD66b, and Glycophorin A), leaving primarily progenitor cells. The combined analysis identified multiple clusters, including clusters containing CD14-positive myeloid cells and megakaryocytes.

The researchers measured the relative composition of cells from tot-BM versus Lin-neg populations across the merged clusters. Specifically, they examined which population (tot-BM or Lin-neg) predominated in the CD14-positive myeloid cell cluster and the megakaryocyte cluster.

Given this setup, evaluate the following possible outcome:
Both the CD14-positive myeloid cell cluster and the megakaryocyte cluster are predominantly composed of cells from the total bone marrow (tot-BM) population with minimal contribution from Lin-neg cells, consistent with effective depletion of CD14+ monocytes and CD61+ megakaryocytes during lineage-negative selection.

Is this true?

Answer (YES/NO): NO